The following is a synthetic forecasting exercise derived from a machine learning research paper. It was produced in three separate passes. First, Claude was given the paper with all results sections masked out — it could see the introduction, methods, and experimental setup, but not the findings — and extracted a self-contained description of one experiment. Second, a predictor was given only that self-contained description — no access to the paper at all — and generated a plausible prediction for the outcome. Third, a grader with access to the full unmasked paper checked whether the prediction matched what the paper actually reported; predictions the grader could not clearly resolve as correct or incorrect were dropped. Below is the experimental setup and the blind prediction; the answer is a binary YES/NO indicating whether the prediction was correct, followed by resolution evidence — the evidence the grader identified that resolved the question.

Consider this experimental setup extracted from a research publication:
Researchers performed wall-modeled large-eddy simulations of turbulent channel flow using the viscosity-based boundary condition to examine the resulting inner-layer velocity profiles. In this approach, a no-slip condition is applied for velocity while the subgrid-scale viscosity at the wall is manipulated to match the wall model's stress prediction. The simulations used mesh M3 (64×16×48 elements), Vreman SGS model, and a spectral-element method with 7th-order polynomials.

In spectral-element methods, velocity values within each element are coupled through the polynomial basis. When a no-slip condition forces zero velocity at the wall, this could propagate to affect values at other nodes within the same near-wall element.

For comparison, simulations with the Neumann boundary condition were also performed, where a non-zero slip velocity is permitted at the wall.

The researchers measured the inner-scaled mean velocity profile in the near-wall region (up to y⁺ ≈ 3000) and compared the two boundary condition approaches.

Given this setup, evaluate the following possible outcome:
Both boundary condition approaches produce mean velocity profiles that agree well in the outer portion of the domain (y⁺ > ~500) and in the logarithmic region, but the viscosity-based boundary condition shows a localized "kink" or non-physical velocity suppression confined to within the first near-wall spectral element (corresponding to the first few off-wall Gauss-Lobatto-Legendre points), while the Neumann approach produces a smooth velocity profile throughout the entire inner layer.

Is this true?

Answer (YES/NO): NO